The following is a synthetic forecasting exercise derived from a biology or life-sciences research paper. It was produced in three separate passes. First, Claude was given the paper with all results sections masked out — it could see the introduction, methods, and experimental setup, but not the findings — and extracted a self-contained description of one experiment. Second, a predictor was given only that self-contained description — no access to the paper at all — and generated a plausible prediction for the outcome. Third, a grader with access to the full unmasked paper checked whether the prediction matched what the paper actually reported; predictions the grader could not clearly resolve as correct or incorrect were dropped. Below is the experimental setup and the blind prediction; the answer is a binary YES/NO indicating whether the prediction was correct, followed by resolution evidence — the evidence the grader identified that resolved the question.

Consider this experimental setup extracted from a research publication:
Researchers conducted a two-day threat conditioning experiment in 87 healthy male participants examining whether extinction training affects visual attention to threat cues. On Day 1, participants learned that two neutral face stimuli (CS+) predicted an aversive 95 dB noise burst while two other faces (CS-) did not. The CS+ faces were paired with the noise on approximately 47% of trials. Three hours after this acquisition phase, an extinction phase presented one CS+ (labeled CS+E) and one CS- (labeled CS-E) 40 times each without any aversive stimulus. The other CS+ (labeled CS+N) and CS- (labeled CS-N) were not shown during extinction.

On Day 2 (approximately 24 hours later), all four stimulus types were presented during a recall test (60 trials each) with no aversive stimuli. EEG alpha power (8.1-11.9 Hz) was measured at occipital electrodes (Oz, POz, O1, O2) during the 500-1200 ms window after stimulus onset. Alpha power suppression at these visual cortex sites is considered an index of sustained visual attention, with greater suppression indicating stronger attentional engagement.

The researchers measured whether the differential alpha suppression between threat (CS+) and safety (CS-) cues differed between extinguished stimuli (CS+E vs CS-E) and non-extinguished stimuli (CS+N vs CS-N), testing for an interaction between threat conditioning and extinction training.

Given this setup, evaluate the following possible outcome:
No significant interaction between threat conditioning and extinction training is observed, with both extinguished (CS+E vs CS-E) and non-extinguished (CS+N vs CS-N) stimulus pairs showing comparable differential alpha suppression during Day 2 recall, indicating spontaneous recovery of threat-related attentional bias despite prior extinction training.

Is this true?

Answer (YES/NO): YES